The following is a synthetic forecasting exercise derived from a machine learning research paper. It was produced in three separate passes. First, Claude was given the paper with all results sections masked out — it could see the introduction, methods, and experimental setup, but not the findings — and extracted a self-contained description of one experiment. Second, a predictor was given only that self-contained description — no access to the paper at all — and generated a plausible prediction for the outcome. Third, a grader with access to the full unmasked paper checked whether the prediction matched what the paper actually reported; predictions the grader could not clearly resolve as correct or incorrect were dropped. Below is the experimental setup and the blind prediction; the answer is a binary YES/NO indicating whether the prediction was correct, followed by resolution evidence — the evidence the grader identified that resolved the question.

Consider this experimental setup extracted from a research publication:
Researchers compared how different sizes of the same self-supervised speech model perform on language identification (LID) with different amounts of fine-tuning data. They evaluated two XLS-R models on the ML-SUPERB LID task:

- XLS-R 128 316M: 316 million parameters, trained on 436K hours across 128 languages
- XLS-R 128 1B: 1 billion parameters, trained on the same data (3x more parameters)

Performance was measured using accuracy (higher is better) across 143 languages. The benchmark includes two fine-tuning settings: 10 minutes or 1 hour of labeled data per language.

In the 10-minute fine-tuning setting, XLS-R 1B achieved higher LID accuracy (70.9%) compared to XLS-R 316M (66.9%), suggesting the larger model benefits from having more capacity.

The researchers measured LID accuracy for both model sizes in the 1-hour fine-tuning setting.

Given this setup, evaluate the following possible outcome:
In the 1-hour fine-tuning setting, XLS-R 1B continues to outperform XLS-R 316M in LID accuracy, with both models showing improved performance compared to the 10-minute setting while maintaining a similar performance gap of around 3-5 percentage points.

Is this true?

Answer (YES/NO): NO